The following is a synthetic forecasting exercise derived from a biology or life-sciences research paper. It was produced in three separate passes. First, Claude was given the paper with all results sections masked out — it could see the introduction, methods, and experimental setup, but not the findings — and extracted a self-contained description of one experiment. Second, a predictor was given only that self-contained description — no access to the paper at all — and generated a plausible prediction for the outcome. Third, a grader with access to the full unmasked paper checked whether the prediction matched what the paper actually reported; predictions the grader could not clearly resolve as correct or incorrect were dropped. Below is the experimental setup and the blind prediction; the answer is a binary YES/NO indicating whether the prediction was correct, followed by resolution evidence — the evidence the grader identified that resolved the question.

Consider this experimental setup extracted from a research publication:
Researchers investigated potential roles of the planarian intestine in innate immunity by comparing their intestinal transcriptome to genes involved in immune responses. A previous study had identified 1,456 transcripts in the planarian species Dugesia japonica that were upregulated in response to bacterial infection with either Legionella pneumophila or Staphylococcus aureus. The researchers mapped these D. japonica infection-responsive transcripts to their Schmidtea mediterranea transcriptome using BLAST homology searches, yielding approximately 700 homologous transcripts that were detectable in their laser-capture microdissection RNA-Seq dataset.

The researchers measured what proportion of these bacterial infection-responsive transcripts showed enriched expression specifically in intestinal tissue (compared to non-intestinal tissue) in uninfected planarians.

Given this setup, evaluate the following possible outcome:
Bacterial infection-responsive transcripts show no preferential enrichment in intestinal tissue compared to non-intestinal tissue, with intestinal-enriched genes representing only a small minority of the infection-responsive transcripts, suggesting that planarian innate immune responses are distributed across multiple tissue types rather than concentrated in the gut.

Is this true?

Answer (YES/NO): YES